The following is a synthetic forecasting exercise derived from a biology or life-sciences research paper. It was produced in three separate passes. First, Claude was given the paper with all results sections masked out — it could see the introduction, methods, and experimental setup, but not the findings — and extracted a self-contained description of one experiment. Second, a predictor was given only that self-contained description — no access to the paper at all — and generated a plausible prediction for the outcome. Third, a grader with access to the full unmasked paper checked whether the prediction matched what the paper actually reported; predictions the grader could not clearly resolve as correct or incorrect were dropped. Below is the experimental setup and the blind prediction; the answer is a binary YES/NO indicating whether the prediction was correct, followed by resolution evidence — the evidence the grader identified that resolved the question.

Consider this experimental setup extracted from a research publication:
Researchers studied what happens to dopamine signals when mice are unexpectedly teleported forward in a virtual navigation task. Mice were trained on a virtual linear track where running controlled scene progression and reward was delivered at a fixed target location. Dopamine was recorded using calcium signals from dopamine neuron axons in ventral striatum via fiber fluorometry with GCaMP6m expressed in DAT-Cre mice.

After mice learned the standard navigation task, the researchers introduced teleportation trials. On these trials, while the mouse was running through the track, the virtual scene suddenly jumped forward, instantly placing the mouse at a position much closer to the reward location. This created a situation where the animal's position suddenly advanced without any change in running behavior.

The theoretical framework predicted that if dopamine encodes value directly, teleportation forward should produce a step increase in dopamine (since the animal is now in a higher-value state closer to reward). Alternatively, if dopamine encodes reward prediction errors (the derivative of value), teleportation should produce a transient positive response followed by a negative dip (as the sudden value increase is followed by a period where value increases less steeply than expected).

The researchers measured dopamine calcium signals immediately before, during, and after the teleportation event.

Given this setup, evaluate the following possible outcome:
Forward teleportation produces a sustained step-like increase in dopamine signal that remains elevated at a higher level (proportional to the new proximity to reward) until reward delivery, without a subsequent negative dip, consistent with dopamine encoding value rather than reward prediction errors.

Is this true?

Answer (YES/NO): NO